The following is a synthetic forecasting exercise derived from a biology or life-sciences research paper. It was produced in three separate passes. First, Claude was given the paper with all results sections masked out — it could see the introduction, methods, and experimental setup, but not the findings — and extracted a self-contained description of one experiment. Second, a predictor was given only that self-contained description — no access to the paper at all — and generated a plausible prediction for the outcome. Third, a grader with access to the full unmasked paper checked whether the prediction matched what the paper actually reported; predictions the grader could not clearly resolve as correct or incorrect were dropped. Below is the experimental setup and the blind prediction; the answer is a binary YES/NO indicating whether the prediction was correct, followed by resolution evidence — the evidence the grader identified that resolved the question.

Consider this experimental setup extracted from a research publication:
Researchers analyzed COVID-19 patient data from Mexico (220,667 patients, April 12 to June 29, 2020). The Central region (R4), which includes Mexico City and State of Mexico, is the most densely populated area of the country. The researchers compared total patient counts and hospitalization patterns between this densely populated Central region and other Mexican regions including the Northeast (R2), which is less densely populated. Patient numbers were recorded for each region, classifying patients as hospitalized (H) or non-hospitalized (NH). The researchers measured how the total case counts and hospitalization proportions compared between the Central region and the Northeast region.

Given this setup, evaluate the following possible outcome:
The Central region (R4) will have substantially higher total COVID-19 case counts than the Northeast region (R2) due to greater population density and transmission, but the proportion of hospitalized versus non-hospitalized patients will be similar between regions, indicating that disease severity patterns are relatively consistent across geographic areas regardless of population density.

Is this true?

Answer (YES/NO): NO